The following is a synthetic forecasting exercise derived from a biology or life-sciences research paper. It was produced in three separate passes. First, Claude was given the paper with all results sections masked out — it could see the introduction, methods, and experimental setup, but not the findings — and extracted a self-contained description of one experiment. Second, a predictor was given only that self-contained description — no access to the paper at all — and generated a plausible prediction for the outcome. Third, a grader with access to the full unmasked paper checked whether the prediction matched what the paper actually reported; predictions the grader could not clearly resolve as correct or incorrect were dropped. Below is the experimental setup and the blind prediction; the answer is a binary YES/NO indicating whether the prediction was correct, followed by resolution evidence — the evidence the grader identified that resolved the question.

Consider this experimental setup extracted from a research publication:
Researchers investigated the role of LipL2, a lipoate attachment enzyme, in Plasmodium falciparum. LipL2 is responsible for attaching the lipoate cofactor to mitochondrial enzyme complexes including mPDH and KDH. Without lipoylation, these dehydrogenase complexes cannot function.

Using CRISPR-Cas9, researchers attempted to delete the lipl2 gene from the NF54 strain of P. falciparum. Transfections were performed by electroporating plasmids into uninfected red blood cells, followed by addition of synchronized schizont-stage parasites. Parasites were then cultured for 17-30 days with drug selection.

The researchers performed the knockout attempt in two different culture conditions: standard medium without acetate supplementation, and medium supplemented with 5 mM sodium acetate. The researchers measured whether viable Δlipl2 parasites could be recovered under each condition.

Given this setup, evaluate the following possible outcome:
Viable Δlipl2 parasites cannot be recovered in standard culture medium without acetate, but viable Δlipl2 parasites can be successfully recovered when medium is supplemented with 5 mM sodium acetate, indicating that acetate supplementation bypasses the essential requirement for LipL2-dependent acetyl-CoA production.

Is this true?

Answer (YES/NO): YES